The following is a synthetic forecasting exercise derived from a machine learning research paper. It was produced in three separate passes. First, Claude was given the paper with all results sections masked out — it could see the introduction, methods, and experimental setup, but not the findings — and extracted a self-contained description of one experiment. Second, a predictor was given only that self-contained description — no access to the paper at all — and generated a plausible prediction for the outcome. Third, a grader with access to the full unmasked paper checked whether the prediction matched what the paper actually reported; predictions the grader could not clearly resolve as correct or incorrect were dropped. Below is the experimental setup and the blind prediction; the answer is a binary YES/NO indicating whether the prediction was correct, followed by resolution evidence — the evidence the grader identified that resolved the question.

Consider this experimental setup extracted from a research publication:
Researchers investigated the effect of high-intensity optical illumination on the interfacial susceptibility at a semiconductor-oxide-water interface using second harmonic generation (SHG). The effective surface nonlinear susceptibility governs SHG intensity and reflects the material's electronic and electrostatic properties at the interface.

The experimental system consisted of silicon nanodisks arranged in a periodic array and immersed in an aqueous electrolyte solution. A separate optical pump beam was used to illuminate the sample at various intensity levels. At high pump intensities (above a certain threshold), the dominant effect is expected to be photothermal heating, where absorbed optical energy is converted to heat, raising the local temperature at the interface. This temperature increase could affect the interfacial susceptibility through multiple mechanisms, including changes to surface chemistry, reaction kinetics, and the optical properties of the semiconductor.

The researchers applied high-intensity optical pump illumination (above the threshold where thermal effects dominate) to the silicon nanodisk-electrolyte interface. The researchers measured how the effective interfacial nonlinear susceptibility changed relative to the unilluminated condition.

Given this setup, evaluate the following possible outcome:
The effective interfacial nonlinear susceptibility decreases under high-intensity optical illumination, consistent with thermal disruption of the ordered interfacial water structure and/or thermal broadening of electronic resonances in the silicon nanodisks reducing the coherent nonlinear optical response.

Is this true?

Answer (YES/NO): NO